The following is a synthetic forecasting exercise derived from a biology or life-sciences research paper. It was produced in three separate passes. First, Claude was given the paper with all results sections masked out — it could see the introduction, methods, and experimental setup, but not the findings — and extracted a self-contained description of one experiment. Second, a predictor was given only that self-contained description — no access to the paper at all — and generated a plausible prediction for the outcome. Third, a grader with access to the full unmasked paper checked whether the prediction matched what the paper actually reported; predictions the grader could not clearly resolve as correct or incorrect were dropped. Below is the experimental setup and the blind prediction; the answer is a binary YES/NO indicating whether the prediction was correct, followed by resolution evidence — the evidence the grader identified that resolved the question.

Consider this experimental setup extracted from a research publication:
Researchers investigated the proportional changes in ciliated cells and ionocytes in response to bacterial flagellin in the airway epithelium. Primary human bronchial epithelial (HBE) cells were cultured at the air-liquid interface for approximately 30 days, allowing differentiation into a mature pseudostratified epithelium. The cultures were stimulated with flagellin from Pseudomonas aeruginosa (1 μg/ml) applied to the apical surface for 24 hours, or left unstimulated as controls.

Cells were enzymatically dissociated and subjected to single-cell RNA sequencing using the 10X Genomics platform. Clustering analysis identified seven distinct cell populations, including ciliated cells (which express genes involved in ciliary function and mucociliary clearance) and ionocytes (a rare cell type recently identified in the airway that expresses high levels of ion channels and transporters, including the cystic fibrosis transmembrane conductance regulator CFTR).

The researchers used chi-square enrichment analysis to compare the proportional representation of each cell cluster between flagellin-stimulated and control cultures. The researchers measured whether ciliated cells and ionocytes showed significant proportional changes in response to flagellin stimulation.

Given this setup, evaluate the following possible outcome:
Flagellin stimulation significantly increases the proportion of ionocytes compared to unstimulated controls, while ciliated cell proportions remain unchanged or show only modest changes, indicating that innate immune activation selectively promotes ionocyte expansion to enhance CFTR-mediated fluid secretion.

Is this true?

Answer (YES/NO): NO